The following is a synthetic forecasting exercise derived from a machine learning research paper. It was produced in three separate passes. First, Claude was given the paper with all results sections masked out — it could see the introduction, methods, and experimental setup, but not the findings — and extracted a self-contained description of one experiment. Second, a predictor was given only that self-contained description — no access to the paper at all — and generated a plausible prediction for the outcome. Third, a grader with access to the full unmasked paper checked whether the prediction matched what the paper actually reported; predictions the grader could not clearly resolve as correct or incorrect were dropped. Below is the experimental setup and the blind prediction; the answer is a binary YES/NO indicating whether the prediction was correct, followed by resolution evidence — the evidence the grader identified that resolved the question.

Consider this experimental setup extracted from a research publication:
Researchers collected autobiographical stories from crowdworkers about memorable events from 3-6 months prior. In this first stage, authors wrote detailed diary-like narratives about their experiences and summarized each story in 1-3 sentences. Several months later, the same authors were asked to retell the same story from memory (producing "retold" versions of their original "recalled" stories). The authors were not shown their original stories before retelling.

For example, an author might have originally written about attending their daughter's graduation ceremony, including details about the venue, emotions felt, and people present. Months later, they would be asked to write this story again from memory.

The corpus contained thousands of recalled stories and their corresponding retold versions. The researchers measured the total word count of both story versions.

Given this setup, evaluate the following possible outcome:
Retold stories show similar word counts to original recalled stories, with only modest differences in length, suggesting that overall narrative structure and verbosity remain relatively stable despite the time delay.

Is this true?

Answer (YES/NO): NO